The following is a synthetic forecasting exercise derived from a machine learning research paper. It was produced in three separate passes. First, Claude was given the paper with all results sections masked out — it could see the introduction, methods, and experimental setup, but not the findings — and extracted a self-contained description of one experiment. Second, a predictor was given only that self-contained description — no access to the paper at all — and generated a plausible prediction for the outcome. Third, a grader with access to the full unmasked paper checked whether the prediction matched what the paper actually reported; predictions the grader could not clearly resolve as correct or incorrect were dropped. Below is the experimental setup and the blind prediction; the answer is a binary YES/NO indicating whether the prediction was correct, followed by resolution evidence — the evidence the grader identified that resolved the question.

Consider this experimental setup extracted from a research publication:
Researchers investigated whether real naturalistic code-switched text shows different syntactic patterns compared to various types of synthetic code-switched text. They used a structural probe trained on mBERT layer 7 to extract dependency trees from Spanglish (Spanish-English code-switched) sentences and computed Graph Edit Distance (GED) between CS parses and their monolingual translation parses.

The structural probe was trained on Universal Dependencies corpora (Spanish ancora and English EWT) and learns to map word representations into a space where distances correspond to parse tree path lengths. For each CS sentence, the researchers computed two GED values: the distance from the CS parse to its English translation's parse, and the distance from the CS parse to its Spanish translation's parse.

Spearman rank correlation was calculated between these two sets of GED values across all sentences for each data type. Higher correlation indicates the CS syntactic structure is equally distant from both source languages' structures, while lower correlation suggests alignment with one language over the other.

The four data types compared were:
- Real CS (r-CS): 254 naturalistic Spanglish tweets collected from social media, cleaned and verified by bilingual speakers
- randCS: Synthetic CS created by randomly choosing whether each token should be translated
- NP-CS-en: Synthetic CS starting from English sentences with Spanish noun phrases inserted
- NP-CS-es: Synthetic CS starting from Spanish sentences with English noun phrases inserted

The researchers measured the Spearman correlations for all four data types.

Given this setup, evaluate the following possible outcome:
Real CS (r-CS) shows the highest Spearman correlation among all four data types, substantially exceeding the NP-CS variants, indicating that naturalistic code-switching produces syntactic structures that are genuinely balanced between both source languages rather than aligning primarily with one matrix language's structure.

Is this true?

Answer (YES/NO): YES